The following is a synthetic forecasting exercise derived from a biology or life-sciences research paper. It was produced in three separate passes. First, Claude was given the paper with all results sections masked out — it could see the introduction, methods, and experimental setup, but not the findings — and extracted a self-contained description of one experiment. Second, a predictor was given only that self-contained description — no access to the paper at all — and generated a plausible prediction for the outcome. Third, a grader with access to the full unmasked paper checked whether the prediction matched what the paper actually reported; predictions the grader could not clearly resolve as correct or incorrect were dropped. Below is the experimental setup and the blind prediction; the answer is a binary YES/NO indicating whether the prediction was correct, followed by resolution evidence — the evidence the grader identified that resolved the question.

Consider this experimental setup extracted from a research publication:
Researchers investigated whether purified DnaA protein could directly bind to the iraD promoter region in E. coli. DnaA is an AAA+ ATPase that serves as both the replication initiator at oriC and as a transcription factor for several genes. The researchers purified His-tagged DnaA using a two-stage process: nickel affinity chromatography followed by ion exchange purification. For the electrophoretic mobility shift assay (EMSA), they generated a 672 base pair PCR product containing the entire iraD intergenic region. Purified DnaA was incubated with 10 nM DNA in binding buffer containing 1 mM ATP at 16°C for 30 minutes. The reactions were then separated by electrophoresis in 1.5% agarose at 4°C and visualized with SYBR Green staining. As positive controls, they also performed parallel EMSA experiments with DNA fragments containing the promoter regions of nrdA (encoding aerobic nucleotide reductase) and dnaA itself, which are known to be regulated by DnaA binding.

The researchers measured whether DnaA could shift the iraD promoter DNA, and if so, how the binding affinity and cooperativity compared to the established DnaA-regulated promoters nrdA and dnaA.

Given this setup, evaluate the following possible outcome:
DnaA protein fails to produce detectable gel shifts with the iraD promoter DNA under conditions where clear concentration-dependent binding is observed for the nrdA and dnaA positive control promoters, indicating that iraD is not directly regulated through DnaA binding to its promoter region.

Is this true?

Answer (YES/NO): NO